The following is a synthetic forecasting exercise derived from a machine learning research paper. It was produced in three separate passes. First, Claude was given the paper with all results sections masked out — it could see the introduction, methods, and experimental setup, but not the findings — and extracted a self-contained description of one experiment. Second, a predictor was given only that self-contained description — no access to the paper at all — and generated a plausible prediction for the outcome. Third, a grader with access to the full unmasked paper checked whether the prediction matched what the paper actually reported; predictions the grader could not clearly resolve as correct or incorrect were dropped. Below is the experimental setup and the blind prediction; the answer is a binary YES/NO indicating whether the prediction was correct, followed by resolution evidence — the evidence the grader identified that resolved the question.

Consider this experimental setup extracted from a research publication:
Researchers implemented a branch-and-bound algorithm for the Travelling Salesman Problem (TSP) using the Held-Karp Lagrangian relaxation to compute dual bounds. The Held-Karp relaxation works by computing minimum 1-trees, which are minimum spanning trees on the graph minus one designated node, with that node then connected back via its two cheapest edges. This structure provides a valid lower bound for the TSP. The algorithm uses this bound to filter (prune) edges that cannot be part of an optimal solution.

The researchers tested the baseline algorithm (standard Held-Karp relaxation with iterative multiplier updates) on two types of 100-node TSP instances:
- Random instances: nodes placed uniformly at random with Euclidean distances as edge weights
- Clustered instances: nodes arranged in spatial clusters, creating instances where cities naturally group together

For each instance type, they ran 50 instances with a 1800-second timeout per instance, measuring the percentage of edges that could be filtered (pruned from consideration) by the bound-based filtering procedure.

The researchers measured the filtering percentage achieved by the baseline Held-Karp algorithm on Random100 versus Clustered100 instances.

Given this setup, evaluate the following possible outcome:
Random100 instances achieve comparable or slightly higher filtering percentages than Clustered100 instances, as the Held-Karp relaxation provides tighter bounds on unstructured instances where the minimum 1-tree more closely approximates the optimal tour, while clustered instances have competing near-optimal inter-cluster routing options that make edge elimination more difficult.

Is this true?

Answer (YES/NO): NO